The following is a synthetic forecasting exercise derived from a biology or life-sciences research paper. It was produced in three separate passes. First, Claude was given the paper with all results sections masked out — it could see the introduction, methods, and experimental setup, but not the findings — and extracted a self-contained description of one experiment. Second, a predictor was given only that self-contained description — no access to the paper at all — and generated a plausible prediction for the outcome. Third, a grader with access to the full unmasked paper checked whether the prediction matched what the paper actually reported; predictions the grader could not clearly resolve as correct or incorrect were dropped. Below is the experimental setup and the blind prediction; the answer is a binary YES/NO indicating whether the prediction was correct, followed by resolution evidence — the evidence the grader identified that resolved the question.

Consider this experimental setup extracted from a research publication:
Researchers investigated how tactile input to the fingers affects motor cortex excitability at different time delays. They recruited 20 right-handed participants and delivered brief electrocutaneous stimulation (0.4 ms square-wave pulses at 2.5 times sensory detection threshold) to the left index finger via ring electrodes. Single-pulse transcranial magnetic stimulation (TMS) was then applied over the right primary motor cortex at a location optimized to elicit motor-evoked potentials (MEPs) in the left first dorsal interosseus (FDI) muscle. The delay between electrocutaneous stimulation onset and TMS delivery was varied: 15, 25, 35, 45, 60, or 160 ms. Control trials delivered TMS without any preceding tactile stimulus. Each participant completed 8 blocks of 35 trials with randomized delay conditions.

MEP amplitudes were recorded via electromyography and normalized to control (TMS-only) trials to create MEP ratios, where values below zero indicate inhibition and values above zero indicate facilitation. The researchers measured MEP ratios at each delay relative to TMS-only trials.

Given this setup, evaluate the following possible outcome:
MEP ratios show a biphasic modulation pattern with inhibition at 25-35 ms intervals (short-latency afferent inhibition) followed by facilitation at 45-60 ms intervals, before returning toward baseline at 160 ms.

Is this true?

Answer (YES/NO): NO